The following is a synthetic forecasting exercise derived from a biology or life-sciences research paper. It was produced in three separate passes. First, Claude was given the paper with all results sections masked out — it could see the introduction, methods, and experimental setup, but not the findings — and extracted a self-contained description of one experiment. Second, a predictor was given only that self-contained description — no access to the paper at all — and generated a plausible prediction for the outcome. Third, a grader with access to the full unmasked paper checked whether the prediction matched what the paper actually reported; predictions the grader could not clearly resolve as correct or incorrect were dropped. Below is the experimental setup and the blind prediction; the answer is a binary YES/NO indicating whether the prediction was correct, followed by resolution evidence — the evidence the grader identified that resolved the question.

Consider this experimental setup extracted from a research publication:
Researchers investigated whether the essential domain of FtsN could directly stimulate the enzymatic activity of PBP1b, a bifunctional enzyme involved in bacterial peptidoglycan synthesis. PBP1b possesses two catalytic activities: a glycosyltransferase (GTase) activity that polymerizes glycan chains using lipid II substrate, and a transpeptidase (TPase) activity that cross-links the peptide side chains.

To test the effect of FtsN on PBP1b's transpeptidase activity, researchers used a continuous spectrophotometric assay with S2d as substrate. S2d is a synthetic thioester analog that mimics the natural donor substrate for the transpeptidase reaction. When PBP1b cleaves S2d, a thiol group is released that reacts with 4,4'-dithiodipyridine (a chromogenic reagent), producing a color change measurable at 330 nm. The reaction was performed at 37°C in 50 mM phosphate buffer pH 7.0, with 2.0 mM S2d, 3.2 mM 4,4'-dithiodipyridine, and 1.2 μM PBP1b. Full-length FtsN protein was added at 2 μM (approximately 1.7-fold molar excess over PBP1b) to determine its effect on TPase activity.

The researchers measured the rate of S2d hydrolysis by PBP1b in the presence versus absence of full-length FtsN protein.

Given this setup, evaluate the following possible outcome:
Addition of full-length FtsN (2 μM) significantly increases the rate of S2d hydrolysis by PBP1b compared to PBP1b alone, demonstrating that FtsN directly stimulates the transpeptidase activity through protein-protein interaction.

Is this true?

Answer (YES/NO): NO